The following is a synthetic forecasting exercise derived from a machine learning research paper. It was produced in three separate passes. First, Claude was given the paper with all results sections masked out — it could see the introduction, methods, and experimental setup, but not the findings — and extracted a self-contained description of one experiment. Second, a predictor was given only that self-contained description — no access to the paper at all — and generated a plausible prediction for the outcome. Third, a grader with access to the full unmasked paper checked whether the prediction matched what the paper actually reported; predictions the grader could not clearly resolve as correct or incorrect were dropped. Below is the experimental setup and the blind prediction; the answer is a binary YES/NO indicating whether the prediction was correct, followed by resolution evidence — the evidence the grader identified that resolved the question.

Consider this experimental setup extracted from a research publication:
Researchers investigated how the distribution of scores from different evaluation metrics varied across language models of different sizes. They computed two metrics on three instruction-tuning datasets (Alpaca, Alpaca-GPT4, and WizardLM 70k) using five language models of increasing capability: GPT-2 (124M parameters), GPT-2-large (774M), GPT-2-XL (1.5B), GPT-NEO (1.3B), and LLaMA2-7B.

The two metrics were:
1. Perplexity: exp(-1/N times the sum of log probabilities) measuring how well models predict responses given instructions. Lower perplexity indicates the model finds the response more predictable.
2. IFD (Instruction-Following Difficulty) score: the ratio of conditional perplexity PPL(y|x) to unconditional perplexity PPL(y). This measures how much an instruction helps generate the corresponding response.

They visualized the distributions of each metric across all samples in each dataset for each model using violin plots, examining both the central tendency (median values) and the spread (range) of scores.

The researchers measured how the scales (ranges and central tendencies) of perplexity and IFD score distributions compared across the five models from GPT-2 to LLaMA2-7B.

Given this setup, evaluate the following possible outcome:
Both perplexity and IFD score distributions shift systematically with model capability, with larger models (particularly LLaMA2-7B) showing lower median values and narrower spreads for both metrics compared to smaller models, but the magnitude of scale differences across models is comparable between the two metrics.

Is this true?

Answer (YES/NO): NO